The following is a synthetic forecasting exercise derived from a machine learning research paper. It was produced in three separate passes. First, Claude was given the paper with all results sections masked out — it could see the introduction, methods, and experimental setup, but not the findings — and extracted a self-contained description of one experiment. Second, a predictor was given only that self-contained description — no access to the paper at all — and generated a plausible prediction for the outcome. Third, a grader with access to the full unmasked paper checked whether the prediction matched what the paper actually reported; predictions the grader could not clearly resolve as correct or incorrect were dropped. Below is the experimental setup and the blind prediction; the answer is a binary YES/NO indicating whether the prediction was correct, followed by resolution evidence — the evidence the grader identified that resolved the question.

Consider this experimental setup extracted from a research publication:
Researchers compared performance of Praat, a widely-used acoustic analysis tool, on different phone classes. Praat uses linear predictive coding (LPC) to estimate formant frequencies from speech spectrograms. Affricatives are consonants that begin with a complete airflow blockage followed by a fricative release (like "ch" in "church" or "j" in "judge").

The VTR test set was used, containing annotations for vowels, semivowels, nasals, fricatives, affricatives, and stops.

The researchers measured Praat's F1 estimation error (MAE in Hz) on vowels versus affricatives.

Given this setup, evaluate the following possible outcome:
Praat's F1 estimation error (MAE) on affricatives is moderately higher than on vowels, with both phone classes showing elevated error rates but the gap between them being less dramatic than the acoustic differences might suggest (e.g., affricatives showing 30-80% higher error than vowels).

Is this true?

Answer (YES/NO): NO